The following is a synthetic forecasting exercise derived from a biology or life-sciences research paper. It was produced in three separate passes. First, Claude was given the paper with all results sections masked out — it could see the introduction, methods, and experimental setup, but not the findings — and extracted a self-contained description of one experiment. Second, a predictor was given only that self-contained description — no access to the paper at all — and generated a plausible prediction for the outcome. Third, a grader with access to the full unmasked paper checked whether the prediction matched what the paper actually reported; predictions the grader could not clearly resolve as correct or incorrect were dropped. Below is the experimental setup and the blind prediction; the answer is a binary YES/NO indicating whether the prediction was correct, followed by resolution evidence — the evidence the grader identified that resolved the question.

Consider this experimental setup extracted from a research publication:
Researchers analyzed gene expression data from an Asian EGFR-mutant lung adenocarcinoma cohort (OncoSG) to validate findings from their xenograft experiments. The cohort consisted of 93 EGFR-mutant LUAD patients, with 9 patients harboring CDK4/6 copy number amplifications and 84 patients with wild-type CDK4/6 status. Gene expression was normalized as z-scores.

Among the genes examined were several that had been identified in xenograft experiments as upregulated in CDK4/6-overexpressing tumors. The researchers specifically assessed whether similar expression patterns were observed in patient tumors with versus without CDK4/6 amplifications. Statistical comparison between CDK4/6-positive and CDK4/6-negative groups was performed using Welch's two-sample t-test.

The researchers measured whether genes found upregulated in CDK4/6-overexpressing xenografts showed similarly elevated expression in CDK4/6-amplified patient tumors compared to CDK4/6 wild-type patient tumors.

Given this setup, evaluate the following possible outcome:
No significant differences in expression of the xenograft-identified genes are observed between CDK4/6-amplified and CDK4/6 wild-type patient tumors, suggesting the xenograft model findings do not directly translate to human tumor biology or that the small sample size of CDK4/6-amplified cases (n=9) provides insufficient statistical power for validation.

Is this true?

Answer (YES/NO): NO